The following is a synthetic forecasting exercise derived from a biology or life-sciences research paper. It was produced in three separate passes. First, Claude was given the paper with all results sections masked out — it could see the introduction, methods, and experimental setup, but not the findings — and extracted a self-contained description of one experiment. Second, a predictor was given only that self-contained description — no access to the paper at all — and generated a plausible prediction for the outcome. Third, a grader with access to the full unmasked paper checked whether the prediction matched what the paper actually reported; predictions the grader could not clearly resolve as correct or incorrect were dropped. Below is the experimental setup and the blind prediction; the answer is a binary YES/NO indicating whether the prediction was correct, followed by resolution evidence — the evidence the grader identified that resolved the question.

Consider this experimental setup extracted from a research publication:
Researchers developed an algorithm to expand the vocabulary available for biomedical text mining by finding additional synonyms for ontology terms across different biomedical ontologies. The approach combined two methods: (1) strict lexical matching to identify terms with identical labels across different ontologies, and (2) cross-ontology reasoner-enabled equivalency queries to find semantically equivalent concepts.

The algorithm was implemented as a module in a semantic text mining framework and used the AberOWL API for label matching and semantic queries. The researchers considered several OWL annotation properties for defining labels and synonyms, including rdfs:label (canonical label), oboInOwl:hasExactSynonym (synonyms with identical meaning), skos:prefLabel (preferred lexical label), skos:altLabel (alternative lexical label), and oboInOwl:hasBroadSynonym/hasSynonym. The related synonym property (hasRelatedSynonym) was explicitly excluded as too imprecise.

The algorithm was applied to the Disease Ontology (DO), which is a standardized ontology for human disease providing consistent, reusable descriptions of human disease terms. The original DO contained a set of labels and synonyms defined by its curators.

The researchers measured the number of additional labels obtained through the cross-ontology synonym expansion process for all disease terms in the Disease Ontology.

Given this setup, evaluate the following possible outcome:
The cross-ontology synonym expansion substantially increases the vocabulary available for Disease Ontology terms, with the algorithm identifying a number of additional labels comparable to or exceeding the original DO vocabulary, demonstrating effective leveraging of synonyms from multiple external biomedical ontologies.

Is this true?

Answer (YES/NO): YES